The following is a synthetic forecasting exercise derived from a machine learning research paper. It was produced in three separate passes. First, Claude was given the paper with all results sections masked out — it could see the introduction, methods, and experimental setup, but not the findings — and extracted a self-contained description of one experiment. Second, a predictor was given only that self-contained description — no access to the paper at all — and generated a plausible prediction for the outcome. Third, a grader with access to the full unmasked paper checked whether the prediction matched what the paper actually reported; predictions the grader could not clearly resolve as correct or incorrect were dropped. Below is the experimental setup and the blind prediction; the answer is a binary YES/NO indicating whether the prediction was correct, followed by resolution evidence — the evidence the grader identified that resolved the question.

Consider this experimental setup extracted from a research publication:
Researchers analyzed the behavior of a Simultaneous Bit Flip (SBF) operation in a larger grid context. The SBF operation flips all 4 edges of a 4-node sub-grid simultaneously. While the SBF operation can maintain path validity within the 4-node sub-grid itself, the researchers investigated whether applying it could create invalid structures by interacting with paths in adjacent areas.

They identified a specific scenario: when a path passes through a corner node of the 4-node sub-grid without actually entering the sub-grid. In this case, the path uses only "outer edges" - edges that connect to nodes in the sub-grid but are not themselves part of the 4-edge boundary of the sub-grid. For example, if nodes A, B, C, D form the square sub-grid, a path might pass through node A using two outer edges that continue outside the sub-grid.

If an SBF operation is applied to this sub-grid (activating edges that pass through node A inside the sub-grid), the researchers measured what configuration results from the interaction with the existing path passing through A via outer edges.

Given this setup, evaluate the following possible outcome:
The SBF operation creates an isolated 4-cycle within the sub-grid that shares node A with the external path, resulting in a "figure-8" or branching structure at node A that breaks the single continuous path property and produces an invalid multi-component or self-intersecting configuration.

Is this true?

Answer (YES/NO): NO